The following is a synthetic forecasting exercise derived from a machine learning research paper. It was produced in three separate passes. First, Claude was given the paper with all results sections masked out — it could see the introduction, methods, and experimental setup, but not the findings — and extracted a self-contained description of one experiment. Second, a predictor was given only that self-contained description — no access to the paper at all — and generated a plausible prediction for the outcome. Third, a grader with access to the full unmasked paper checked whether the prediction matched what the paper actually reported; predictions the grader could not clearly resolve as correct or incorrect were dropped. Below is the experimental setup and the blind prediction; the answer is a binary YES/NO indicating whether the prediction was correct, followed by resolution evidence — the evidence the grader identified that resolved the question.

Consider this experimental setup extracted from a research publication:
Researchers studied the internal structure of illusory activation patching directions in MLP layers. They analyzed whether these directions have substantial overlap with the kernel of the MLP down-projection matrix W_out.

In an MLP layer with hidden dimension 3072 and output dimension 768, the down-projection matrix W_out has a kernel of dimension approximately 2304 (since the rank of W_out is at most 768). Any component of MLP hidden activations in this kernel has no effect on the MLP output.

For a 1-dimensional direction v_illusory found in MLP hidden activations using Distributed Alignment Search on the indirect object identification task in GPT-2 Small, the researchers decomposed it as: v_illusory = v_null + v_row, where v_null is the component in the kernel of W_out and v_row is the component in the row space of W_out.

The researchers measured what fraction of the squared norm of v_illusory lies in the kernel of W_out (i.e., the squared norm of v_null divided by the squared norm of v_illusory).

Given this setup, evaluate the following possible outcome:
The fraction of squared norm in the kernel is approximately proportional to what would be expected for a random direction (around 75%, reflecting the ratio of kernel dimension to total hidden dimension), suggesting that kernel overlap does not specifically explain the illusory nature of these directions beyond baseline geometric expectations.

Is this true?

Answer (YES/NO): NO